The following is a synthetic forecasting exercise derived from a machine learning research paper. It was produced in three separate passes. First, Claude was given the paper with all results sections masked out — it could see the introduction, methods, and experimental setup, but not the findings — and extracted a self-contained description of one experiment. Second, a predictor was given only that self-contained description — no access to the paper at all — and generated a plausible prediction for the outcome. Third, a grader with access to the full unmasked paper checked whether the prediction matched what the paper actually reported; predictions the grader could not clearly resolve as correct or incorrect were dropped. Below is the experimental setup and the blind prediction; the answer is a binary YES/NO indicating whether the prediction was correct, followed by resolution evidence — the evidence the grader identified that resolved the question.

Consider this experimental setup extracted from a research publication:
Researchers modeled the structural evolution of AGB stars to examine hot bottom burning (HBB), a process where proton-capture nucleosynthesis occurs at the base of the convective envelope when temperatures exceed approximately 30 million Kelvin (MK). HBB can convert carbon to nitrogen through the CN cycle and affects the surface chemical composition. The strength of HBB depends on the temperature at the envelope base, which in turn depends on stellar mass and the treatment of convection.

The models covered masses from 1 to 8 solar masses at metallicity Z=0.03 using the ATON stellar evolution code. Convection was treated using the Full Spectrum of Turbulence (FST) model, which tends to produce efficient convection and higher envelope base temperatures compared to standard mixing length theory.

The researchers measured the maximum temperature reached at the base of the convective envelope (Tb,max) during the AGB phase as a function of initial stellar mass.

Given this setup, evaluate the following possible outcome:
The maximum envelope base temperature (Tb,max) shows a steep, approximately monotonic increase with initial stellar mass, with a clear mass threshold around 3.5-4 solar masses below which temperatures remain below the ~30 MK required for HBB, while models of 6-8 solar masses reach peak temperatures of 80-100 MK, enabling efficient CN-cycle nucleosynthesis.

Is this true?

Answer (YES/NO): NO